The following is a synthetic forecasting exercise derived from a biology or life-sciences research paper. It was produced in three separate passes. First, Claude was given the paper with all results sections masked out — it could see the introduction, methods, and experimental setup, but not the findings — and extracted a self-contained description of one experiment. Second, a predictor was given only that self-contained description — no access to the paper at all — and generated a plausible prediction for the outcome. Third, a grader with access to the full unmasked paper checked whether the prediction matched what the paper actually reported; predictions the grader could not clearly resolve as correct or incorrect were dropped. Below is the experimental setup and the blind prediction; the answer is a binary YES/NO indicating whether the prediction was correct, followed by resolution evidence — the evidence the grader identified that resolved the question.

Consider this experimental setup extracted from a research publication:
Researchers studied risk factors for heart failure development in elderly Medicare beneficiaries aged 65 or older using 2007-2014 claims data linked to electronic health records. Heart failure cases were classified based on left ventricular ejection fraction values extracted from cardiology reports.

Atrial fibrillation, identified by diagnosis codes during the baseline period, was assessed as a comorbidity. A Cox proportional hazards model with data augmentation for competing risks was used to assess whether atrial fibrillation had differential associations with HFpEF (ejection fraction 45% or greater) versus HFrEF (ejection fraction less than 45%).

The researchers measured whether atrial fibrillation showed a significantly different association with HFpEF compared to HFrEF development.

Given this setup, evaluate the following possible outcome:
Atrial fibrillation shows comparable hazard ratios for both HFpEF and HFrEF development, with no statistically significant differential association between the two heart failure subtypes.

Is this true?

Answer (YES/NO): NO